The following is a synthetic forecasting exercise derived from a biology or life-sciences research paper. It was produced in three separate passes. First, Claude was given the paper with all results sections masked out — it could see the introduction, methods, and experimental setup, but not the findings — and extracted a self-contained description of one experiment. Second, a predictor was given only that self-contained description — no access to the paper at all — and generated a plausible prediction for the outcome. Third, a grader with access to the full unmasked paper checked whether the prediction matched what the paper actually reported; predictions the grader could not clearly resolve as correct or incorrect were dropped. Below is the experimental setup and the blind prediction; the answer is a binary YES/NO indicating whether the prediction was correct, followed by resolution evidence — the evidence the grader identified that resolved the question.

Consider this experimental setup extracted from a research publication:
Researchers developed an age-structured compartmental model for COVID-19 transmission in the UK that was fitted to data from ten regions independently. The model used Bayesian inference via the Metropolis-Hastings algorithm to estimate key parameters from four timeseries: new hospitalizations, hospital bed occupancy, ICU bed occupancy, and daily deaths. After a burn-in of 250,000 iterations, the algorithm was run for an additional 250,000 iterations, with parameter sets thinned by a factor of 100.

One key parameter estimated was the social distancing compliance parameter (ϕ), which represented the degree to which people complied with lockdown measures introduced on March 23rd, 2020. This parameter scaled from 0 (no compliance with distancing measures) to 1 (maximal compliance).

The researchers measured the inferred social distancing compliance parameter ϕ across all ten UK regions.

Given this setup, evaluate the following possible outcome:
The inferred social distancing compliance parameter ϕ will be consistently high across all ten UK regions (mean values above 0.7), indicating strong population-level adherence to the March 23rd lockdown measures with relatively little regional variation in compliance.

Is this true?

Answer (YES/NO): NO